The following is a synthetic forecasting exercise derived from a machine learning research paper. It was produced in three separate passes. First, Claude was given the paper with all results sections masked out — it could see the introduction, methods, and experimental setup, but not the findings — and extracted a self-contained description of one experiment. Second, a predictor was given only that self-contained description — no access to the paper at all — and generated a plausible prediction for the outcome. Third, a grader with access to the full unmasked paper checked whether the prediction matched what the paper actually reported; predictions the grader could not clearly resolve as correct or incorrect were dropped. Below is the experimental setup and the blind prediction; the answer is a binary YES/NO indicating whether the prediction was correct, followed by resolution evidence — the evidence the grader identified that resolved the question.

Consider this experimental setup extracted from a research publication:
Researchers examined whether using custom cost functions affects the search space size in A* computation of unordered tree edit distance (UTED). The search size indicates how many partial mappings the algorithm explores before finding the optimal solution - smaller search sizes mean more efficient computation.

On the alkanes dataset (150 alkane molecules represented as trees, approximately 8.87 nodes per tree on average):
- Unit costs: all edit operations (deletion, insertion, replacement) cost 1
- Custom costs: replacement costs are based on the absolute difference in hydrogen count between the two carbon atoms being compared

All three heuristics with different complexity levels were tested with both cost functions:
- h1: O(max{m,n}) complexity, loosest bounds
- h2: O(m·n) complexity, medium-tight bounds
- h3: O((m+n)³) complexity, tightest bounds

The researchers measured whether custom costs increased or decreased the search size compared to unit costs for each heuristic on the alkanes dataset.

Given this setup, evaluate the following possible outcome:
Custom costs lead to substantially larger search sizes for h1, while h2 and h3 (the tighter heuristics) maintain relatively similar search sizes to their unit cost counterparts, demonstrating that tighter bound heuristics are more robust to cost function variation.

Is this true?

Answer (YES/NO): NO